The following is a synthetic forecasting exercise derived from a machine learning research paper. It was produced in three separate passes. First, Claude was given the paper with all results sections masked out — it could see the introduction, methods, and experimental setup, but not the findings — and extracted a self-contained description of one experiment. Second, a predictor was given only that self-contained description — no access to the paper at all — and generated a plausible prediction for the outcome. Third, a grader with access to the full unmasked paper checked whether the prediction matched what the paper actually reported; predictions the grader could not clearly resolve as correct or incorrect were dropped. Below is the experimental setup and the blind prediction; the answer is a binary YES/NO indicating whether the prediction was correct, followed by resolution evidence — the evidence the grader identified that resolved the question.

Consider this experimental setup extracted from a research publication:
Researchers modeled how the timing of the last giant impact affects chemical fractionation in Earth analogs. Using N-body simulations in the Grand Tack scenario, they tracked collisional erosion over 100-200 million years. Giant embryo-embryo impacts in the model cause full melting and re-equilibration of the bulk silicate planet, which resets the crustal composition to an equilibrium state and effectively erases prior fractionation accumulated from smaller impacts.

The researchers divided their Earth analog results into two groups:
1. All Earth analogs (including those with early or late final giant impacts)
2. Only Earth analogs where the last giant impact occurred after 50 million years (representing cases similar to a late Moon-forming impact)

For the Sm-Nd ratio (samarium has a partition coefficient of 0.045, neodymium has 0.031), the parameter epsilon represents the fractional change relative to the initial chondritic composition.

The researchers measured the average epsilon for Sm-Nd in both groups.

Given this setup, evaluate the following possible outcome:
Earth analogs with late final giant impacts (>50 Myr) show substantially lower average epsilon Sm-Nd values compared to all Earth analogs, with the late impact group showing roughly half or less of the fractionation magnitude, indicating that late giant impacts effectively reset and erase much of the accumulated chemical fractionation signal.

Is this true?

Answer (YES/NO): NO